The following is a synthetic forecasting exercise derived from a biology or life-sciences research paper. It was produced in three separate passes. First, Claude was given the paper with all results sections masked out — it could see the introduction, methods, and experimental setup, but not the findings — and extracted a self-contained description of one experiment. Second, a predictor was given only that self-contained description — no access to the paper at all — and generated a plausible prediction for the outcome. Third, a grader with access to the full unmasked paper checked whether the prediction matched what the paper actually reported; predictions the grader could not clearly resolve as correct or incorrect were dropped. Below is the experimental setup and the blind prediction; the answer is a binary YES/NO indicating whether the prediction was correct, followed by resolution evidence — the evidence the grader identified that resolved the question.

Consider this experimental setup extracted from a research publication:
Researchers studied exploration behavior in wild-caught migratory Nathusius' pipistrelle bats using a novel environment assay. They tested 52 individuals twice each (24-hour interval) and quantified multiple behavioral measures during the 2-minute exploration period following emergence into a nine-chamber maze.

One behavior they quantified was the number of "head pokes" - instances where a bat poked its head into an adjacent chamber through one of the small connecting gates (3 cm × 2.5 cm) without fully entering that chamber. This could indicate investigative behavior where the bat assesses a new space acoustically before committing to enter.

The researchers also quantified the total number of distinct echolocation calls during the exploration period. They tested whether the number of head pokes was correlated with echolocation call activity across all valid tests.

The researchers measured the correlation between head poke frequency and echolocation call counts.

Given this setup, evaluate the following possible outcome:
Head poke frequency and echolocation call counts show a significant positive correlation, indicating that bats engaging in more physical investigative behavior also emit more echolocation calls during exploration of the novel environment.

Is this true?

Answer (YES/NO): YES